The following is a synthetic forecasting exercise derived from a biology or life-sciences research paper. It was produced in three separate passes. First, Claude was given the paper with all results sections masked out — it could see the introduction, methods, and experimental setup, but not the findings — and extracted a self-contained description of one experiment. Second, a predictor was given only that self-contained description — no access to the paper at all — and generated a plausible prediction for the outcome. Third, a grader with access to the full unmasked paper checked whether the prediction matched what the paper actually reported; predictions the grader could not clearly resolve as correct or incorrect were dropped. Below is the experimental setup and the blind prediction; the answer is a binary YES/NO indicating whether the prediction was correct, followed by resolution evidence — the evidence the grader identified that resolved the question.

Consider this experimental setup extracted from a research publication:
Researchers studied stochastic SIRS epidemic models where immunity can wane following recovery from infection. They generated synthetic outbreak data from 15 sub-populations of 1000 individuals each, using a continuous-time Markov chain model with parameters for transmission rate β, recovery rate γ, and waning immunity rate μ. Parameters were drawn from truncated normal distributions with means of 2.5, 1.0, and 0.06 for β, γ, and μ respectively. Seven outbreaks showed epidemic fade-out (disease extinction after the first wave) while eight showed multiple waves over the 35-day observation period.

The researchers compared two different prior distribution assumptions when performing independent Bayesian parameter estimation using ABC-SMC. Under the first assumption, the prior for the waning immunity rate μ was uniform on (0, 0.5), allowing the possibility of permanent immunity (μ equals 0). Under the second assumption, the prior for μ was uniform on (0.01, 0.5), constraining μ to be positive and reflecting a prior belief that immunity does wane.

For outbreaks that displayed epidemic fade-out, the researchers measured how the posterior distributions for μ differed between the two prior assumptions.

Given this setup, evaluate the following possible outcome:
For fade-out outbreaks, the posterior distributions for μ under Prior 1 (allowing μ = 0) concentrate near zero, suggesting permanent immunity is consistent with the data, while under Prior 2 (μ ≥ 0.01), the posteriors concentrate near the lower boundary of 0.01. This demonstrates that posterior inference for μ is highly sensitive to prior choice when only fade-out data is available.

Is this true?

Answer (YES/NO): NO